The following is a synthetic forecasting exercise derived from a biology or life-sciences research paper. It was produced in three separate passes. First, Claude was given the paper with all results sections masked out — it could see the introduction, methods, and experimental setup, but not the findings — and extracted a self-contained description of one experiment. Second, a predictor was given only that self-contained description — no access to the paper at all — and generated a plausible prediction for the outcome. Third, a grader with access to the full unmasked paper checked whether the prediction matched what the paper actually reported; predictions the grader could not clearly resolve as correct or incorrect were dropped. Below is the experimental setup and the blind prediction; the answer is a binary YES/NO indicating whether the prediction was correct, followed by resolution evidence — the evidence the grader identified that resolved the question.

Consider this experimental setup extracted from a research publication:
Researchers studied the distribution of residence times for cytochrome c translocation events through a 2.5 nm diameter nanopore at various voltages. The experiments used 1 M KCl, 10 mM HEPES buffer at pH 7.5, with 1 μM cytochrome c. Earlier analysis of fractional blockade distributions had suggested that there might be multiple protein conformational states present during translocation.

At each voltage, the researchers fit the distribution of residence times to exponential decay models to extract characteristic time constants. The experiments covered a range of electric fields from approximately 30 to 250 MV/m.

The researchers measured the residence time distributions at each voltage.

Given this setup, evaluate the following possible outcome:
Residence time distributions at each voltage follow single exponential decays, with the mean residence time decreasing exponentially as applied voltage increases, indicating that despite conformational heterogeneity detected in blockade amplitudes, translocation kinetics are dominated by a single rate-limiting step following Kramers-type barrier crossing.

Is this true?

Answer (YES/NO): NO